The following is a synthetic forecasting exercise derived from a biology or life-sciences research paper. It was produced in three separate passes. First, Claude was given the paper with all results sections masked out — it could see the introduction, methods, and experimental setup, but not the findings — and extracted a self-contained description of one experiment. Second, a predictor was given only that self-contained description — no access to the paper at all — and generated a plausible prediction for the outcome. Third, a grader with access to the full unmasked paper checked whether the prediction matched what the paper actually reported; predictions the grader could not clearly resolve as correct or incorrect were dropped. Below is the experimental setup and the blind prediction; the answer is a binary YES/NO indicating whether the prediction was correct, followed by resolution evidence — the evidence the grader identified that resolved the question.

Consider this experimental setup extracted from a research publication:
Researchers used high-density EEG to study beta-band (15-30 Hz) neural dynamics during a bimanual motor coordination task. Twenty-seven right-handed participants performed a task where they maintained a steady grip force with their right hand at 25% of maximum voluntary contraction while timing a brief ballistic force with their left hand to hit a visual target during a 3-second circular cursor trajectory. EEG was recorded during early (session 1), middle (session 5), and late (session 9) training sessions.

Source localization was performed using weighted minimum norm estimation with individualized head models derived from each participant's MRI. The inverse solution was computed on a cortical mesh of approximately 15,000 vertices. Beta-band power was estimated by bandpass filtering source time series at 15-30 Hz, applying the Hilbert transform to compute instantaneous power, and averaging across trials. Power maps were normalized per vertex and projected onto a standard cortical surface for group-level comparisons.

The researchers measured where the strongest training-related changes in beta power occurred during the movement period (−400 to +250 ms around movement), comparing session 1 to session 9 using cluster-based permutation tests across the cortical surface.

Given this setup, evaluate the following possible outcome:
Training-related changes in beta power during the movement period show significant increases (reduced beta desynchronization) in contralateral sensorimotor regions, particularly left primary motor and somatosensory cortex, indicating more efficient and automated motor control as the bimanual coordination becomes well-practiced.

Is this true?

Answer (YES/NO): NO